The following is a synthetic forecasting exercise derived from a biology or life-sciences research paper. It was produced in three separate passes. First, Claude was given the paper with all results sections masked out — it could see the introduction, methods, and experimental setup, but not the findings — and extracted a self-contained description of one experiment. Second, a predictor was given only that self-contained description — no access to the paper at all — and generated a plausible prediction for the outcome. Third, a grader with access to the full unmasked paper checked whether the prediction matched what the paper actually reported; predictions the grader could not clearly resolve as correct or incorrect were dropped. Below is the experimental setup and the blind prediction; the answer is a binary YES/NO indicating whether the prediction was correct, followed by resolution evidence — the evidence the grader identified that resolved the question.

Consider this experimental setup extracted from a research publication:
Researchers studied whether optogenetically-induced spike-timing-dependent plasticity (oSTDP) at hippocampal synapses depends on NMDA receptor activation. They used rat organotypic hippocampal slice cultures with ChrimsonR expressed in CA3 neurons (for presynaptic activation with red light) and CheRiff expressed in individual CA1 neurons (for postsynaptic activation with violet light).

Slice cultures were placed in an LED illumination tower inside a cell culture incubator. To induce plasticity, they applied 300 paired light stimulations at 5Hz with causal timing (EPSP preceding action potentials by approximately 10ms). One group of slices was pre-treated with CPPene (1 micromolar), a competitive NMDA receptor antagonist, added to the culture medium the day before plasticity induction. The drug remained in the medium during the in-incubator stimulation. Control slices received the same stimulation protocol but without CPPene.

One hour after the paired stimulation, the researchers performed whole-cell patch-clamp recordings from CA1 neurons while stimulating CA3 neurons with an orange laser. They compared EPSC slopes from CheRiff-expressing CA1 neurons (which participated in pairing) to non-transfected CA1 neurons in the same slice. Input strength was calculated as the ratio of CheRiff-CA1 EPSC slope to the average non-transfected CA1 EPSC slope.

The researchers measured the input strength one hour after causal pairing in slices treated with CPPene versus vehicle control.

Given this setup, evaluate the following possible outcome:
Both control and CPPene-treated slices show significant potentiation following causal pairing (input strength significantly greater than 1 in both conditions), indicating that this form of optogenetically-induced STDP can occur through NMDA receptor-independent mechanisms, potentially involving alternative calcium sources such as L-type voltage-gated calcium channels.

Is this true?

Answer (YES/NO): NO